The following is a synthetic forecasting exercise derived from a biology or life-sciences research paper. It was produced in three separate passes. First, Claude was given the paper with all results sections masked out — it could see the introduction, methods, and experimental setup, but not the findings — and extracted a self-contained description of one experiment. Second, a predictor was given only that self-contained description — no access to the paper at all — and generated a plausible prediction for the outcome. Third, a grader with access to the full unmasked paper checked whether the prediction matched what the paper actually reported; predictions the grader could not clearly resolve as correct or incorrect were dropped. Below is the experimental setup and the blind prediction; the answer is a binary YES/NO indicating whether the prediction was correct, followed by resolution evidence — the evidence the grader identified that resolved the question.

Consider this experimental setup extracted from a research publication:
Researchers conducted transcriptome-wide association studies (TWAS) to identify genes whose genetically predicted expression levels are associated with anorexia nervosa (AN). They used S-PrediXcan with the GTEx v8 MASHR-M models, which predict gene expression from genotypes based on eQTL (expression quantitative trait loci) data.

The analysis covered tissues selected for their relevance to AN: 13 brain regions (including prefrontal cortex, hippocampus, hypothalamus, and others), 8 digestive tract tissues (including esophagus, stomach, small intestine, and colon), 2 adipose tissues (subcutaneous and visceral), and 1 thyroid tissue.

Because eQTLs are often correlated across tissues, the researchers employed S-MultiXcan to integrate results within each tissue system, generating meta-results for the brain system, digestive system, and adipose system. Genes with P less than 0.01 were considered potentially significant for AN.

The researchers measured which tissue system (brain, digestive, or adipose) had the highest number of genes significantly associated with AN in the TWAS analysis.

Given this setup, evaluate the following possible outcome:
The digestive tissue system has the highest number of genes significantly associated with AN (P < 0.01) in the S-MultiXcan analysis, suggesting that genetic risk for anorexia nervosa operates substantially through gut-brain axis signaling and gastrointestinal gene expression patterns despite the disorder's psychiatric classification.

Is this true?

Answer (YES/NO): NO